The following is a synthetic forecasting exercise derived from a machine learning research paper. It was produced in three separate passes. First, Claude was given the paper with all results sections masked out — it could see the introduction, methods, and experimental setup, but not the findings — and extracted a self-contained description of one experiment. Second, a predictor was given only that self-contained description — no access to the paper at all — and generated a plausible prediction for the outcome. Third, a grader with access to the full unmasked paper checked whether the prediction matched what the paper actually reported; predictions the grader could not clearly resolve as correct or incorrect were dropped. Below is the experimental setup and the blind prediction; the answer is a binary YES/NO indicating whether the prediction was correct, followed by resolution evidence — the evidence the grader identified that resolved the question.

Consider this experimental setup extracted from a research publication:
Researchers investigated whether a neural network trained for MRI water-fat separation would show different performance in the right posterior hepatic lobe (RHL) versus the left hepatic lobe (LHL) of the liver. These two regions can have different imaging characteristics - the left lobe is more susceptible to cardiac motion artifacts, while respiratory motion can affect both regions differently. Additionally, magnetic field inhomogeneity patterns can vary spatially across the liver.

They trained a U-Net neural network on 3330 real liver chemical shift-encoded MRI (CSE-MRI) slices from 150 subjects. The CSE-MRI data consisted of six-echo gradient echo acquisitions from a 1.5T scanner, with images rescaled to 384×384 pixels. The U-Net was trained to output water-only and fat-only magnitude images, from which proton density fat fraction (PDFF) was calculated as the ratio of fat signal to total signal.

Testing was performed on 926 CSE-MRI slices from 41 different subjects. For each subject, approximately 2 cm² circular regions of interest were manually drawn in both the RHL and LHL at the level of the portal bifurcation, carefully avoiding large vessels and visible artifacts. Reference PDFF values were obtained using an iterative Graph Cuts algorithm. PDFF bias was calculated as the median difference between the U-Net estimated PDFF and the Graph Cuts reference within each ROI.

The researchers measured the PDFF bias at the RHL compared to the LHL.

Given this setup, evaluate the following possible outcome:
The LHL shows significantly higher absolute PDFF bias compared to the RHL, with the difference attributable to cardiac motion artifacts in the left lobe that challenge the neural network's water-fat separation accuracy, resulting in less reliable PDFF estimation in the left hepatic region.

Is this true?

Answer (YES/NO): NO